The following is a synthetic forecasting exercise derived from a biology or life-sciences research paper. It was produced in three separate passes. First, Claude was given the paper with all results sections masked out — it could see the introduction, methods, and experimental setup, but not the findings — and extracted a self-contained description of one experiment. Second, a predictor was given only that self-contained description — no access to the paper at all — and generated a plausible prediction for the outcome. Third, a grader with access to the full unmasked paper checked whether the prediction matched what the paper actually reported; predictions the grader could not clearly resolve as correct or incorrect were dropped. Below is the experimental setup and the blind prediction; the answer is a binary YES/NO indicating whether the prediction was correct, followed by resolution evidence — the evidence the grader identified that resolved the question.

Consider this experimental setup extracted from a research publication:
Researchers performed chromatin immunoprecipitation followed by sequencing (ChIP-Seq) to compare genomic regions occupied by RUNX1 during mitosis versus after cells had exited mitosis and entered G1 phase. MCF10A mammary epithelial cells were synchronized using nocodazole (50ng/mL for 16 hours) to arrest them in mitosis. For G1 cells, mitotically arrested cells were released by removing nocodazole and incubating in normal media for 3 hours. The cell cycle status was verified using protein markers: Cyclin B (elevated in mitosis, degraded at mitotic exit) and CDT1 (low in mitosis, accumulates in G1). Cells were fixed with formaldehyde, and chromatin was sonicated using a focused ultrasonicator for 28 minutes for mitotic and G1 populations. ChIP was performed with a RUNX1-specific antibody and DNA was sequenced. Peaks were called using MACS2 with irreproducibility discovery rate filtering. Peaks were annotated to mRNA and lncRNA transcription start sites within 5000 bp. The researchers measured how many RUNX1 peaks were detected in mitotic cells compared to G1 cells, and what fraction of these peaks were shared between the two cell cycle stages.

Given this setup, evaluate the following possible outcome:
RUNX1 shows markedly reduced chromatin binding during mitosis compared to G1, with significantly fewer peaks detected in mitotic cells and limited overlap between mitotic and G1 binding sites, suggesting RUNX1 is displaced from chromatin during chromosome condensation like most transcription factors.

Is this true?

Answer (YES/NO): NO